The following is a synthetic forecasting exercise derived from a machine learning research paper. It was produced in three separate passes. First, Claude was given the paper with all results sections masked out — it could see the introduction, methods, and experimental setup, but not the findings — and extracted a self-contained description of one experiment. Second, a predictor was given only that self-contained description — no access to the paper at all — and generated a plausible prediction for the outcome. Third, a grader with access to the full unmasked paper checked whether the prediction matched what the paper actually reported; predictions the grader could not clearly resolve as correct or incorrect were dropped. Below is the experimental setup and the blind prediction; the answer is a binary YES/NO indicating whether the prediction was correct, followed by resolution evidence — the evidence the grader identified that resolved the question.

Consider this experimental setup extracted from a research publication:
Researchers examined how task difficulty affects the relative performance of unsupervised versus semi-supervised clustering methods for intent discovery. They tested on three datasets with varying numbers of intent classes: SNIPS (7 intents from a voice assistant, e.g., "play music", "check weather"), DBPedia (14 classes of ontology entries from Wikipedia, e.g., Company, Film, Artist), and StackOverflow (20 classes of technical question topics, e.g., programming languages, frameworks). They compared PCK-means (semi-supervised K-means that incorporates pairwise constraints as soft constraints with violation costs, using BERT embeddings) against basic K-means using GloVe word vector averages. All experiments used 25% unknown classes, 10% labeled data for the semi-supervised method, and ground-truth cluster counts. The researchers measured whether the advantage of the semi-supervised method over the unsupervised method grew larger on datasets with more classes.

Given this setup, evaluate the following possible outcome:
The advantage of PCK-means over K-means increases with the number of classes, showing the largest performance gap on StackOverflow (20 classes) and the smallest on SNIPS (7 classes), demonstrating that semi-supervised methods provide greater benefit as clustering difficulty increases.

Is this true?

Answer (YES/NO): NO